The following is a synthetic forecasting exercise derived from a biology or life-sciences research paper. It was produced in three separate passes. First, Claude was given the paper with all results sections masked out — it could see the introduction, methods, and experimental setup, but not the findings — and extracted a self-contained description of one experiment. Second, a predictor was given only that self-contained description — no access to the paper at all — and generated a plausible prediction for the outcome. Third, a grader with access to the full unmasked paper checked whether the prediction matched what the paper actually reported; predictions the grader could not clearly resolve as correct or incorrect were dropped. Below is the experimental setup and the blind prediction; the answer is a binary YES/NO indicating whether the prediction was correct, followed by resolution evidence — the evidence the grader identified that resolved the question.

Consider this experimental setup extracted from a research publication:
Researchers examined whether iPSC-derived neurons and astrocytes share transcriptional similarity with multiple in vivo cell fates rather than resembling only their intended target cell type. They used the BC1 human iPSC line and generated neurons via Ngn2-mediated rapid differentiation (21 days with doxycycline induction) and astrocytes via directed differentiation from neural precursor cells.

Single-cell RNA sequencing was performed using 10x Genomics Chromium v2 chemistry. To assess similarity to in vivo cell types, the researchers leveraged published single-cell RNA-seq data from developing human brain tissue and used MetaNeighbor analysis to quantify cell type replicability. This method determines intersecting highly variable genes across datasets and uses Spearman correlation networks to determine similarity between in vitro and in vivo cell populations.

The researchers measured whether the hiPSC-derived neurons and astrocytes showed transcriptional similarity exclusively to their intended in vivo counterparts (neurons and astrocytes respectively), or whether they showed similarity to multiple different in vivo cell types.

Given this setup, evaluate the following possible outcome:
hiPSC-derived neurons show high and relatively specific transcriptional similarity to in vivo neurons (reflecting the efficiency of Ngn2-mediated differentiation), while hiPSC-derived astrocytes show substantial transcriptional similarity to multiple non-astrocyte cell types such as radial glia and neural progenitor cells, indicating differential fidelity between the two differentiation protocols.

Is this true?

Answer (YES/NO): NO